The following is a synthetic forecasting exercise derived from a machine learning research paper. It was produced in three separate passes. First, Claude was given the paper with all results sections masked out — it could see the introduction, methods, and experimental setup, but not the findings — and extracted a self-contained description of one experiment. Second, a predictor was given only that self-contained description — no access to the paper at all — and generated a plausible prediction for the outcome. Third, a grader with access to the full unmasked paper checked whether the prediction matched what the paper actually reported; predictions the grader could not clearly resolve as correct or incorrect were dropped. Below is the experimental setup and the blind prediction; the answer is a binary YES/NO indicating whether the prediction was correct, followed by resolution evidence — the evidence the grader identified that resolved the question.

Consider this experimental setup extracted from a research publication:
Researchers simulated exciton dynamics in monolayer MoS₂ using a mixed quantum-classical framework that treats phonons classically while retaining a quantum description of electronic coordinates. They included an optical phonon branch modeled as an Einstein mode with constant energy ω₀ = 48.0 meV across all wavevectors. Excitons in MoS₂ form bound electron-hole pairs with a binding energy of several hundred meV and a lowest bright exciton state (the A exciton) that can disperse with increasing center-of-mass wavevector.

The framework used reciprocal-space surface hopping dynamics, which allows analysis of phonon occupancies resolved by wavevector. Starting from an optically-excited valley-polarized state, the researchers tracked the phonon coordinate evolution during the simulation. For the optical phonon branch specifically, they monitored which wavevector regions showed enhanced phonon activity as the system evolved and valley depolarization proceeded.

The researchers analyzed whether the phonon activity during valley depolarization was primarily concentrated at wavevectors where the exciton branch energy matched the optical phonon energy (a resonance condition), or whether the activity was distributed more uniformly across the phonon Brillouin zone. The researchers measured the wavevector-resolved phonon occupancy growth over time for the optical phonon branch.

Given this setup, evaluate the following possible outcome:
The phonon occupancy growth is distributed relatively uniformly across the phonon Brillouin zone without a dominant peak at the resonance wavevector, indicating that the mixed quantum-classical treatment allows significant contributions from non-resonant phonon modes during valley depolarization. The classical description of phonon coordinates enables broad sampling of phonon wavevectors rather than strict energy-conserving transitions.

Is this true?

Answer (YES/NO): NO